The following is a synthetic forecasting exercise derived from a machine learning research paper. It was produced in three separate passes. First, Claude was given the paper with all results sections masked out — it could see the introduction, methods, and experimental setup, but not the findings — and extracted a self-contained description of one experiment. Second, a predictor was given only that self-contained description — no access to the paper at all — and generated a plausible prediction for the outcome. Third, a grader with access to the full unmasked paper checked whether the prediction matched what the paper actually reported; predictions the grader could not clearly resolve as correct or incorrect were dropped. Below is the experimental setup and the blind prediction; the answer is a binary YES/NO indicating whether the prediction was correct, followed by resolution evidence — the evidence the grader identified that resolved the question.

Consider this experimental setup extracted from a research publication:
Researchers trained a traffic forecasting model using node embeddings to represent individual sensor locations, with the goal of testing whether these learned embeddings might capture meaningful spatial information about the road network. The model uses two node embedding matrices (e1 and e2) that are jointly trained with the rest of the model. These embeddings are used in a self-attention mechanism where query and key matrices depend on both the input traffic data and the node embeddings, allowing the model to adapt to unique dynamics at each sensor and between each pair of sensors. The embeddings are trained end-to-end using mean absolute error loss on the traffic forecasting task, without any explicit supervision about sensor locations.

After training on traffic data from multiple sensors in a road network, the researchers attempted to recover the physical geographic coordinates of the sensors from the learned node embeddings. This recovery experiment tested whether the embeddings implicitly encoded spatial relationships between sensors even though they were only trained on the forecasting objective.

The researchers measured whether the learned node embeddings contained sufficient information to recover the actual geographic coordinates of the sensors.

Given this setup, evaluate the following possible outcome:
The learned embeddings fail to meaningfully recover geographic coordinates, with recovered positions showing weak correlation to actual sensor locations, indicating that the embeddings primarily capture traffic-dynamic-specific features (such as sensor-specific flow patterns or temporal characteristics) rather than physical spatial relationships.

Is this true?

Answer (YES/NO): NO